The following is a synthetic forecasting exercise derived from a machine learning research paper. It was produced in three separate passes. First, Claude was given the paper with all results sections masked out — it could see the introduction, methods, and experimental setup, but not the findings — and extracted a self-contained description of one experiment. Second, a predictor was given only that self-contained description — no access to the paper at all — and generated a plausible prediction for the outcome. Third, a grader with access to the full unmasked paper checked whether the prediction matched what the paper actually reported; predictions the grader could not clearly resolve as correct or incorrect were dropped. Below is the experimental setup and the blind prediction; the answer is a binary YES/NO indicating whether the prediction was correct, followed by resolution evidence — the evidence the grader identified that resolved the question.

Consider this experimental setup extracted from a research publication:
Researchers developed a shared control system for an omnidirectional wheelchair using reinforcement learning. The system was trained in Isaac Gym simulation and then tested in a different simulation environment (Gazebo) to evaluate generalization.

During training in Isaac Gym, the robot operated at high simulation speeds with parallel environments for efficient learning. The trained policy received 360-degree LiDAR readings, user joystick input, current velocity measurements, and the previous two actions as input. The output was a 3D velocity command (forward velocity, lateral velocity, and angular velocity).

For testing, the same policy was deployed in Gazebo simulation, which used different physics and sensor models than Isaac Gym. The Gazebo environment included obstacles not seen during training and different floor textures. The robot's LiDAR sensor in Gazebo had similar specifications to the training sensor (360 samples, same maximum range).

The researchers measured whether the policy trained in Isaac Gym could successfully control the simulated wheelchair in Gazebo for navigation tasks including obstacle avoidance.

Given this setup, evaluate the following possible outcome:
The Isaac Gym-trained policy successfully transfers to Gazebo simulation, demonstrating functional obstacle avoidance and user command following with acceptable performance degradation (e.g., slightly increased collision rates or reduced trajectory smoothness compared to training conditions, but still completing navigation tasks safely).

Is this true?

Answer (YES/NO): YES